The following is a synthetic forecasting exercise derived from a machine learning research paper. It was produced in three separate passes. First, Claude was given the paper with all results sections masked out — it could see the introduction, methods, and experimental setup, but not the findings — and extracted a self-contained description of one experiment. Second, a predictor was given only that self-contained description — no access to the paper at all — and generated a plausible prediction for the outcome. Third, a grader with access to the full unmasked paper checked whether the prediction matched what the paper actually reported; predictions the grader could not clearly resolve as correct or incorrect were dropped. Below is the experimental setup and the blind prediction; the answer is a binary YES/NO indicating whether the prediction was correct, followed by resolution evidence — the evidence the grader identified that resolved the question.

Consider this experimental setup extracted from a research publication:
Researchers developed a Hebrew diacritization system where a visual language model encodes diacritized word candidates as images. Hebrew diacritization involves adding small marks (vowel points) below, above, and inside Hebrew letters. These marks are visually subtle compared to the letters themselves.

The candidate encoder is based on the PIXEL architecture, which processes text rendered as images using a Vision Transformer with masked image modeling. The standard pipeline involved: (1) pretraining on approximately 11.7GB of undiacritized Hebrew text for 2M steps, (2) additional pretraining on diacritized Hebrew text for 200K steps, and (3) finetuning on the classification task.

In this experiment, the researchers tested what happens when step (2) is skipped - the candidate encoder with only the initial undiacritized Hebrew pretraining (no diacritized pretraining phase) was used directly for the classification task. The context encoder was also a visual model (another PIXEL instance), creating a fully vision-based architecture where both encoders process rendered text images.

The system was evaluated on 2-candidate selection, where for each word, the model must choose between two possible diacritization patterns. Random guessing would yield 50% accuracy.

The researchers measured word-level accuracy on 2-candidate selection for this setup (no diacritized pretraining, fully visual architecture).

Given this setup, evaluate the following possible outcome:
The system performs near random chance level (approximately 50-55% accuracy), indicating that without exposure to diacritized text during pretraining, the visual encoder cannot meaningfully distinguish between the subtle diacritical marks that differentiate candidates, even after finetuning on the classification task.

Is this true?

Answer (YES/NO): YES